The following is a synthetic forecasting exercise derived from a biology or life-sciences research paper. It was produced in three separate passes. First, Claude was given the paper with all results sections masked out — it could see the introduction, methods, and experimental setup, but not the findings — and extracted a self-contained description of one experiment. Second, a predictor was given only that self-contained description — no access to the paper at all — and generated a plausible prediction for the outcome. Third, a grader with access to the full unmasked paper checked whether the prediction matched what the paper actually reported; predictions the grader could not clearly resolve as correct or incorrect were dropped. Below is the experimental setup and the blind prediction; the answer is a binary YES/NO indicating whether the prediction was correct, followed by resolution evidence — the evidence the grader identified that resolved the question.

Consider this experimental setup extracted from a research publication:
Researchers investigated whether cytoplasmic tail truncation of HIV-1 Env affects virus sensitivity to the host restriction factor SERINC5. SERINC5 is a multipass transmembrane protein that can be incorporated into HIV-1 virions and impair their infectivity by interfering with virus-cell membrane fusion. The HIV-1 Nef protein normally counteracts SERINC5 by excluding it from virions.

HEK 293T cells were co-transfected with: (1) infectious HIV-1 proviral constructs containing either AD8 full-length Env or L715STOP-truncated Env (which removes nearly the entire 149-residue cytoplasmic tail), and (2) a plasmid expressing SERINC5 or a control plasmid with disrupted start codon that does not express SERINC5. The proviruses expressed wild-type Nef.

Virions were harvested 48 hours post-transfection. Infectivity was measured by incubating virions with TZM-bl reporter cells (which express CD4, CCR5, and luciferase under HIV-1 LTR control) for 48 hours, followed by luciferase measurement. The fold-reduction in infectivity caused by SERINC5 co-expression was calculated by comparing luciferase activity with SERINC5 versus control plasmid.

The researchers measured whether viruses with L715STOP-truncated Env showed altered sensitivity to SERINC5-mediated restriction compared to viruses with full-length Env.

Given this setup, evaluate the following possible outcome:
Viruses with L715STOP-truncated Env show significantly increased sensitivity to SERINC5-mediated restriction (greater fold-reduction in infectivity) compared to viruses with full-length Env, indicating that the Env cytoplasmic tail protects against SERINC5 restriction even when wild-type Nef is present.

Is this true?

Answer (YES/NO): NO